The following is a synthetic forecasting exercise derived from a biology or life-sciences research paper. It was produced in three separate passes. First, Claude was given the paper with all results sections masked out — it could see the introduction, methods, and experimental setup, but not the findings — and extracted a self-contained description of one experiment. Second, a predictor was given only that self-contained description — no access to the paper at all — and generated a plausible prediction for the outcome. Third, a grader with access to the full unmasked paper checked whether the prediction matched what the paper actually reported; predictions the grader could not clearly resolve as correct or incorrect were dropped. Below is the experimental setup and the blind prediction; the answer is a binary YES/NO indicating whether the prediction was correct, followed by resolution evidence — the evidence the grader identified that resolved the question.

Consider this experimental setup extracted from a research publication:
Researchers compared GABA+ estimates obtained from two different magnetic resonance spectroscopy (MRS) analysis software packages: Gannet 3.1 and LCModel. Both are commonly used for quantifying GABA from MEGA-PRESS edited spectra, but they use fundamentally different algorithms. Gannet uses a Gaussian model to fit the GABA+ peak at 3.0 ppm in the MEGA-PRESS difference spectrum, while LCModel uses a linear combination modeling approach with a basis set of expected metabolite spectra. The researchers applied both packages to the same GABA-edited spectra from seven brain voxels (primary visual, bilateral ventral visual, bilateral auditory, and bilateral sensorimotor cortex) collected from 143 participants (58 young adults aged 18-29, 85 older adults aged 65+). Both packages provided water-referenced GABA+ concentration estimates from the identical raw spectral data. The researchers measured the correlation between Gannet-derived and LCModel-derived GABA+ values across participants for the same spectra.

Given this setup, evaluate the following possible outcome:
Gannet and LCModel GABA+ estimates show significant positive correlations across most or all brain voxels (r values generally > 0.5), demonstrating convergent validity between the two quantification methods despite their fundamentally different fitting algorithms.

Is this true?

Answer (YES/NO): NO